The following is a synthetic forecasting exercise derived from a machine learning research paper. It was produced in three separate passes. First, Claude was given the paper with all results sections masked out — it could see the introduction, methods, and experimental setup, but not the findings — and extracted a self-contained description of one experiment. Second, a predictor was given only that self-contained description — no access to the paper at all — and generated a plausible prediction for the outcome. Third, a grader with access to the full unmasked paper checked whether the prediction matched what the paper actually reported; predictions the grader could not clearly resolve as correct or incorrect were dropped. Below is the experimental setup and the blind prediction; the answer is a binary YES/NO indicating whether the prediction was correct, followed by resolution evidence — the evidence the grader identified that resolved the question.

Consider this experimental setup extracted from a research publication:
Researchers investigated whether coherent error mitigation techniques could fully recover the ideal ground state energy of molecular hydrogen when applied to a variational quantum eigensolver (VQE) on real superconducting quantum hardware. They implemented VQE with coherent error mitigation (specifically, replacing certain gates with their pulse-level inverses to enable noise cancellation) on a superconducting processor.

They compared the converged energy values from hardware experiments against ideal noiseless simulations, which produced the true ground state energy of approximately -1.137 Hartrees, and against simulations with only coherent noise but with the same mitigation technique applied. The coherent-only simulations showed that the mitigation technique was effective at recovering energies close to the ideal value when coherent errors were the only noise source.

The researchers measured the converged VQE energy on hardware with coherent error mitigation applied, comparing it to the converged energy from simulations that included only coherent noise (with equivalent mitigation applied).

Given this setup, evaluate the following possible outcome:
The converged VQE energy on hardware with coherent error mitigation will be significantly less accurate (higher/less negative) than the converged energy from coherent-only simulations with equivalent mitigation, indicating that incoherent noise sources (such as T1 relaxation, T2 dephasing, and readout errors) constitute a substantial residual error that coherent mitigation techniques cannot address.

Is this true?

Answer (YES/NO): YES